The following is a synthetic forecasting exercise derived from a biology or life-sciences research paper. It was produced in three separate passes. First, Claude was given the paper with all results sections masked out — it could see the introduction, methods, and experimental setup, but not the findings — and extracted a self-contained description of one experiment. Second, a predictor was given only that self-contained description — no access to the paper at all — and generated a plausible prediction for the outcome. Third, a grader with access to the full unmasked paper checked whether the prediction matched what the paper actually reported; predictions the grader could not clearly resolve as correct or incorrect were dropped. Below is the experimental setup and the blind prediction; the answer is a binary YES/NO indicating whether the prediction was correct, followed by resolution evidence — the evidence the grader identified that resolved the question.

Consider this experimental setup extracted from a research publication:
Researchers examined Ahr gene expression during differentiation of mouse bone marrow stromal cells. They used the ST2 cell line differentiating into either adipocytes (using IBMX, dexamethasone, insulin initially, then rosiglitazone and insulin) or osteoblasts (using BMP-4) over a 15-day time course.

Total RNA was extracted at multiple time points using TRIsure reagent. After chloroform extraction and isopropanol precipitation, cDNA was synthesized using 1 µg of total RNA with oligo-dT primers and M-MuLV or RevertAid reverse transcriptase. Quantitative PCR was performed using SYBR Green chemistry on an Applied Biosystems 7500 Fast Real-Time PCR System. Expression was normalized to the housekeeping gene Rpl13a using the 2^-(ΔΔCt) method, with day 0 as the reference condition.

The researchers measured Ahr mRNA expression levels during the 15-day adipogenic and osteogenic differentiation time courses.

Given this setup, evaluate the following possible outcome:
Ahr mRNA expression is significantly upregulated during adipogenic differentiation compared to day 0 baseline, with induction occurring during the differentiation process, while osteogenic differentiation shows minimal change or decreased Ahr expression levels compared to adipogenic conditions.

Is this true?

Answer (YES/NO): NO